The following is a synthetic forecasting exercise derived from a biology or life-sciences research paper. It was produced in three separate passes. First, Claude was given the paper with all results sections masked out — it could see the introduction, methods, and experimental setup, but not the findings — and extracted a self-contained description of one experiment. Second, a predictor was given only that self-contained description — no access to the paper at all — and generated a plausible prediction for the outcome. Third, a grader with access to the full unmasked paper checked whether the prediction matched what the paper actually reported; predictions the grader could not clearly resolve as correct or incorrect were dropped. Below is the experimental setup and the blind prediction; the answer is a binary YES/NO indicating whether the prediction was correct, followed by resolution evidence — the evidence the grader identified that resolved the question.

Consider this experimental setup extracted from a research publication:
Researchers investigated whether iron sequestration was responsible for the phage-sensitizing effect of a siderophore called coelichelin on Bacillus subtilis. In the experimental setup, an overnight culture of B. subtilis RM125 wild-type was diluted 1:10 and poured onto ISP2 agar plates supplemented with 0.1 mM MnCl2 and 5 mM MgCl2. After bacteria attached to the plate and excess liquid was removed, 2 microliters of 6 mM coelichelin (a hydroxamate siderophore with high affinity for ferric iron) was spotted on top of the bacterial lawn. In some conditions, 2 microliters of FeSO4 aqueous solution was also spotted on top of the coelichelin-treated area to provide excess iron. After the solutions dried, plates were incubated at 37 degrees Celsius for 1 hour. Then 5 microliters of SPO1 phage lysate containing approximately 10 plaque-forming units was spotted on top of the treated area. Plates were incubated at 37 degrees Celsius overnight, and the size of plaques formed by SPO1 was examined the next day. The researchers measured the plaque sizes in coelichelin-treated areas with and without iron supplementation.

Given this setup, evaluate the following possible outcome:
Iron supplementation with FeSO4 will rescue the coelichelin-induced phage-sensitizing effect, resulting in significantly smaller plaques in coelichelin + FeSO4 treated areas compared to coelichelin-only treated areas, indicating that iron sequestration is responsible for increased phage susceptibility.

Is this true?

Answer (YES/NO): YES